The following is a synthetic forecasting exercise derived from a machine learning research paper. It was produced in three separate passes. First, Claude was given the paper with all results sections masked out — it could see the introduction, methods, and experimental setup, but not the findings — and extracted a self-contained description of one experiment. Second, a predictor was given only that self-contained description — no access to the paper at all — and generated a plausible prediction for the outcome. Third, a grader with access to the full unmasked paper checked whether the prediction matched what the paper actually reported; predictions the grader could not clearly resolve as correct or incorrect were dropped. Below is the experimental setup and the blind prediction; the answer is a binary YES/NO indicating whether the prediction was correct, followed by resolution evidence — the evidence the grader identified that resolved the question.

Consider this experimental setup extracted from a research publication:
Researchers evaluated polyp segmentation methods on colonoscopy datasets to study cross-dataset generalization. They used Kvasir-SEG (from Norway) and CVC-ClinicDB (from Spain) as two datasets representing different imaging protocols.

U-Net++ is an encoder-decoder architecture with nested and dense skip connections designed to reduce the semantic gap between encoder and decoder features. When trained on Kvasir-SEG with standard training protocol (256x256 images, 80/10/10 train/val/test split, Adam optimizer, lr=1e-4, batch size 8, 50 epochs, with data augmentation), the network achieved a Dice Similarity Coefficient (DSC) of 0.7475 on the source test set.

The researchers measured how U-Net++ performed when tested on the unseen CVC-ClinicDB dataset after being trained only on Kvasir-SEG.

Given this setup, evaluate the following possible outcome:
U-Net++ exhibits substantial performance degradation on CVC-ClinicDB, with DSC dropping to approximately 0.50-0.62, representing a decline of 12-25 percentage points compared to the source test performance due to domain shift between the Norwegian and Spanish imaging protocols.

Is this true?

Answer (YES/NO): NO